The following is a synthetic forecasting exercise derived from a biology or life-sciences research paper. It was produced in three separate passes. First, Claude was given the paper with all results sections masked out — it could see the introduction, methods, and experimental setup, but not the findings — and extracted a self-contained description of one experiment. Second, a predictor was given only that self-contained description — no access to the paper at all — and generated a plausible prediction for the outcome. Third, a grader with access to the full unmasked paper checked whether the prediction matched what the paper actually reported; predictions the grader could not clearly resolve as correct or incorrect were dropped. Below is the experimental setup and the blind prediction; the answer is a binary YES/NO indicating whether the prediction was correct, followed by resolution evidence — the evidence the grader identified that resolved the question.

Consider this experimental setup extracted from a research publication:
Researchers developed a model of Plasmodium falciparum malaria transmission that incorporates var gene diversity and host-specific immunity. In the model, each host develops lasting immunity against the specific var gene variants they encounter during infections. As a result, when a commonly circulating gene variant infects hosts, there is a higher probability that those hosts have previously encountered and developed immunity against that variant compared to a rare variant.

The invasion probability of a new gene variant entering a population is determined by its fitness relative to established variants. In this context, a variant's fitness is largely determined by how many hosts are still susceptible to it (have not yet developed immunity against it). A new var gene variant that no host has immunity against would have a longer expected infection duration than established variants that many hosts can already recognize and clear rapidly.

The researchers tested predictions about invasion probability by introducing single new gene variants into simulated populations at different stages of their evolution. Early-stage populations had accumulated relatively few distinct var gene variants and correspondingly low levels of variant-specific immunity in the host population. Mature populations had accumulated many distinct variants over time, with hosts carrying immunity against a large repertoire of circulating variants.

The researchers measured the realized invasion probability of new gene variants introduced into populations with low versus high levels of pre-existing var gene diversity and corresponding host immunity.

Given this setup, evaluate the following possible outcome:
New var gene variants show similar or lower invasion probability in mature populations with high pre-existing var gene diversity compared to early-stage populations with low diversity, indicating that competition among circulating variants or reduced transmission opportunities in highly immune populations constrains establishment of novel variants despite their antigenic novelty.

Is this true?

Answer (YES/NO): NO